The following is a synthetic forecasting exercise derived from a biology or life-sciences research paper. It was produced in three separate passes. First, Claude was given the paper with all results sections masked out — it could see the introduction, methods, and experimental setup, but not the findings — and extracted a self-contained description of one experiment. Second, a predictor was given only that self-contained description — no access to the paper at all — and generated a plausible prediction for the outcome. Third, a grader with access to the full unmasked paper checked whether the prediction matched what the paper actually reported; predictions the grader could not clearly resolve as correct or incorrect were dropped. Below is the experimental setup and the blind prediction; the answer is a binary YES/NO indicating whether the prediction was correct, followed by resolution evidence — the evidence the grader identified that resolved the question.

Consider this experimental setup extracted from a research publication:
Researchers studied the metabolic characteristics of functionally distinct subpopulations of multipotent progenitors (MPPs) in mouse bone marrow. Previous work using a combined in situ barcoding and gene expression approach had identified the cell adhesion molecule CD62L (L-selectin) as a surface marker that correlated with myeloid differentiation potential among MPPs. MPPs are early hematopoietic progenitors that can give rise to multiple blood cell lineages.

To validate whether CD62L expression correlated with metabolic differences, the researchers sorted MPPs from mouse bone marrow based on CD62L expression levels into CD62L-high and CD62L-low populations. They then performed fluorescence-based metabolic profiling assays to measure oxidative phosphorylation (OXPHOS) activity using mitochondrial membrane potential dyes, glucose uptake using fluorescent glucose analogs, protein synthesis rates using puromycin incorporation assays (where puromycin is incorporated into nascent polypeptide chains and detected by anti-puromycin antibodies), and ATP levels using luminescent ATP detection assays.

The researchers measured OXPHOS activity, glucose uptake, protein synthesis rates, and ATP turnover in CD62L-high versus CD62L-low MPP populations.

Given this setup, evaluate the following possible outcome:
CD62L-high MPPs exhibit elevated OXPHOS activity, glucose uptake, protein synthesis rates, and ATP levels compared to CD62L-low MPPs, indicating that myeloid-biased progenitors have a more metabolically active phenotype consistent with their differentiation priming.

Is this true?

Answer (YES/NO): NO